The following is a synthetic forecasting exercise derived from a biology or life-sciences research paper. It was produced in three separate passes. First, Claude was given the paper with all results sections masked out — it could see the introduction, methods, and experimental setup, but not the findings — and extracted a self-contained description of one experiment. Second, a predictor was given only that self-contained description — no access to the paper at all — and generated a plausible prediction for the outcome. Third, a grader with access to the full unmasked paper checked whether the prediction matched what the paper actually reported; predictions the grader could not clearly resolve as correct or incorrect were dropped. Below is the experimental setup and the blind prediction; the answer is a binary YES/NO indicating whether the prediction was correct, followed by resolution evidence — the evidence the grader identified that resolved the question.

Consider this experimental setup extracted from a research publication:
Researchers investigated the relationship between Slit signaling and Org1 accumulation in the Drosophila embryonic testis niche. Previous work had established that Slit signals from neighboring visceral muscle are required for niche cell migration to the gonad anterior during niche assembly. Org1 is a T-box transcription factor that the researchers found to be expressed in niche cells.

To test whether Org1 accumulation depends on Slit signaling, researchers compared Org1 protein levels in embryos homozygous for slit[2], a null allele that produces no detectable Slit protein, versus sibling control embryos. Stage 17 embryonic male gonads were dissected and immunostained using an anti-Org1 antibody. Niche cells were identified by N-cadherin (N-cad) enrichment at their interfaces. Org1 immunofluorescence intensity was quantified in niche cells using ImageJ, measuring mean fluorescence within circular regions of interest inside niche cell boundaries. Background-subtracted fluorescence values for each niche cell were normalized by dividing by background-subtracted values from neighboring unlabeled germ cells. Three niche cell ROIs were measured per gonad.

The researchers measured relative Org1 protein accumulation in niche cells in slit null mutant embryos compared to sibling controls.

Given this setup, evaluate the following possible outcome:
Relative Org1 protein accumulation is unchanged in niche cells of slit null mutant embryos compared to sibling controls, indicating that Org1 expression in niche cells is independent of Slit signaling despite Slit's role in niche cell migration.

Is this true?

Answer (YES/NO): NO